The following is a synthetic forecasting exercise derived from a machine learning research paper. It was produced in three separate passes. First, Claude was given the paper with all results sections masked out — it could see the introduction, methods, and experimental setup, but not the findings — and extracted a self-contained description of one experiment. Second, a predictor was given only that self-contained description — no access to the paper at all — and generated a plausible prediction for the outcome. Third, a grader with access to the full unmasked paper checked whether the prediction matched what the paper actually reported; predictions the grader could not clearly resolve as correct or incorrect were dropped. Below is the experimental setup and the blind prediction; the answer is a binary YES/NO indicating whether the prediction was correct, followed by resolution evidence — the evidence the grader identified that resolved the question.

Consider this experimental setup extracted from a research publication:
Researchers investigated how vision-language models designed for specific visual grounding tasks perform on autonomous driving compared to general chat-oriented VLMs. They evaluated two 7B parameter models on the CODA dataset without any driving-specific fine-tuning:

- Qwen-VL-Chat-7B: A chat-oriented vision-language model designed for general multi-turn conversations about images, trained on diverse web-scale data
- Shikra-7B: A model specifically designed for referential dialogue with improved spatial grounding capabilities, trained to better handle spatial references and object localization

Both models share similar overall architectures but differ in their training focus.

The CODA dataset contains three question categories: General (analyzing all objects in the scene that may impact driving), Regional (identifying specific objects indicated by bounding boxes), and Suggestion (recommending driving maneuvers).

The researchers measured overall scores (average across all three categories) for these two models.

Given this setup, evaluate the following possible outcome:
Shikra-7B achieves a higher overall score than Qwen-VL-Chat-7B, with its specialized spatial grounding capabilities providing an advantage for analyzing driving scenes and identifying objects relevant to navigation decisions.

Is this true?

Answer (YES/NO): NO